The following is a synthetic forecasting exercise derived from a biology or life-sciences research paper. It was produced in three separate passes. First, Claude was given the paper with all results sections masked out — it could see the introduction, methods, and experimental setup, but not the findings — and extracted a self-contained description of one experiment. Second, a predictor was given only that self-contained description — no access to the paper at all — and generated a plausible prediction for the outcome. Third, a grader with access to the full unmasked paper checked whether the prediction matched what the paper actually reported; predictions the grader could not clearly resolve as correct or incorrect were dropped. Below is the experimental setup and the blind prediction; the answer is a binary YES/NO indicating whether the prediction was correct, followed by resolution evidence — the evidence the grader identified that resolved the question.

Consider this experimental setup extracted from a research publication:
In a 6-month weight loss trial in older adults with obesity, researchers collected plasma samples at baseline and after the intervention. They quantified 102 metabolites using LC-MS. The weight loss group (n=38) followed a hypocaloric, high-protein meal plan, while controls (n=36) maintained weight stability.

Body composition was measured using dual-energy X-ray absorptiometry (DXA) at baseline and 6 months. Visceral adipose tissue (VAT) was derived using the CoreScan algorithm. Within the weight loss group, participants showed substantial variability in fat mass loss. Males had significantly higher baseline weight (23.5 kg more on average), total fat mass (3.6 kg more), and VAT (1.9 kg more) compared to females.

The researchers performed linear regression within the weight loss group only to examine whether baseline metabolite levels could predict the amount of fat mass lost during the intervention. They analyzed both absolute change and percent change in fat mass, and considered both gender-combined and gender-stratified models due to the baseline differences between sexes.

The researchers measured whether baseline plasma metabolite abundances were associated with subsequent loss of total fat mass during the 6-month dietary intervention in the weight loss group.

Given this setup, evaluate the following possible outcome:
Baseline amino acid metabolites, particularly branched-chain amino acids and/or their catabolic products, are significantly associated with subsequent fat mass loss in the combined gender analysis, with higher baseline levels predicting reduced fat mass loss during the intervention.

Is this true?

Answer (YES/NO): NO